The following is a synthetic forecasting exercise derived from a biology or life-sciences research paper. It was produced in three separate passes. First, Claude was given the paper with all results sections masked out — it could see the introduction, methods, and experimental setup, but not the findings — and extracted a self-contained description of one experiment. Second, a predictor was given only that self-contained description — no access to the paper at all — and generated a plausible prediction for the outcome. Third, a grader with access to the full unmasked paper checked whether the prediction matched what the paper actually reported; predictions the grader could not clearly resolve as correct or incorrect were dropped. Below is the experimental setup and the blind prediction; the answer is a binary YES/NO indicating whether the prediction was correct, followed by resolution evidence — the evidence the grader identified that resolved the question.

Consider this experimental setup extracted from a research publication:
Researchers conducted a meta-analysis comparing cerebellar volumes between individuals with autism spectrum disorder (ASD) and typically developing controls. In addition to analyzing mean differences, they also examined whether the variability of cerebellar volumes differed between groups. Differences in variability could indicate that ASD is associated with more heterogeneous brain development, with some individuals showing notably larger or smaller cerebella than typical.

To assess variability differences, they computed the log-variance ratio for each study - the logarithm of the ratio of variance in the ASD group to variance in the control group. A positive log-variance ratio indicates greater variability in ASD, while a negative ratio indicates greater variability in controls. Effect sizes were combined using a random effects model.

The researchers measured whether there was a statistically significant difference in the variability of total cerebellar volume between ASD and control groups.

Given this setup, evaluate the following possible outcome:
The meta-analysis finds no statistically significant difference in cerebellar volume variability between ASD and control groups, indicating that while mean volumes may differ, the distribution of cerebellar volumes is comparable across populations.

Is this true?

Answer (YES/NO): YES